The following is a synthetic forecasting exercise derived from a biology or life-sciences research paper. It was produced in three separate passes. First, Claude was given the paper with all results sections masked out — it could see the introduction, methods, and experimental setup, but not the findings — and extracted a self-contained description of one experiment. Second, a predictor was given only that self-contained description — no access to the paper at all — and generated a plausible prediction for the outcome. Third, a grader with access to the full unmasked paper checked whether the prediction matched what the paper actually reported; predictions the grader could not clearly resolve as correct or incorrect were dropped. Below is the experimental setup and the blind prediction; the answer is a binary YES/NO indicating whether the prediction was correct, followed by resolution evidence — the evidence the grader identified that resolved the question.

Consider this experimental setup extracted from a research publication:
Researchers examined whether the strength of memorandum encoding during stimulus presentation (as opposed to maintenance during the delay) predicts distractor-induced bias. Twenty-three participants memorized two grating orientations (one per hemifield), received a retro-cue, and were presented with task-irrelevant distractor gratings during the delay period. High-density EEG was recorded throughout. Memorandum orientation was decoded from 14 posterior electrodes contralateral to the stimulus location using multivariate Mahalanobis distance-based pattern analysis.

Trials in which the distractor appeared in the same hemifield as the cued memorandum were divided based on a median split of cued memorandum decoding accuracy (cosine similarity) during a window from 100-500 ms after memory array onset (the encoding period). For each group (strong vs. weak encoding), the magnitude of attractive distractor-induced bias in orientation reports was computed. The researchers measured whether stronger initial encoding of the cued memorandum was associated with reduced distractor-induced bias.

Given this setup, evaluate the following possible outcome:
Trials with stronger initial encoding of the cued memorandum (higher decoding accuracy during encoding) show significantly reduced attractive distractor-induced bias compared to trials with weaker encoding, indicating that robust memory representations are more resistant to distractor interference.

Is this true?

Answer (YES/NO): NO